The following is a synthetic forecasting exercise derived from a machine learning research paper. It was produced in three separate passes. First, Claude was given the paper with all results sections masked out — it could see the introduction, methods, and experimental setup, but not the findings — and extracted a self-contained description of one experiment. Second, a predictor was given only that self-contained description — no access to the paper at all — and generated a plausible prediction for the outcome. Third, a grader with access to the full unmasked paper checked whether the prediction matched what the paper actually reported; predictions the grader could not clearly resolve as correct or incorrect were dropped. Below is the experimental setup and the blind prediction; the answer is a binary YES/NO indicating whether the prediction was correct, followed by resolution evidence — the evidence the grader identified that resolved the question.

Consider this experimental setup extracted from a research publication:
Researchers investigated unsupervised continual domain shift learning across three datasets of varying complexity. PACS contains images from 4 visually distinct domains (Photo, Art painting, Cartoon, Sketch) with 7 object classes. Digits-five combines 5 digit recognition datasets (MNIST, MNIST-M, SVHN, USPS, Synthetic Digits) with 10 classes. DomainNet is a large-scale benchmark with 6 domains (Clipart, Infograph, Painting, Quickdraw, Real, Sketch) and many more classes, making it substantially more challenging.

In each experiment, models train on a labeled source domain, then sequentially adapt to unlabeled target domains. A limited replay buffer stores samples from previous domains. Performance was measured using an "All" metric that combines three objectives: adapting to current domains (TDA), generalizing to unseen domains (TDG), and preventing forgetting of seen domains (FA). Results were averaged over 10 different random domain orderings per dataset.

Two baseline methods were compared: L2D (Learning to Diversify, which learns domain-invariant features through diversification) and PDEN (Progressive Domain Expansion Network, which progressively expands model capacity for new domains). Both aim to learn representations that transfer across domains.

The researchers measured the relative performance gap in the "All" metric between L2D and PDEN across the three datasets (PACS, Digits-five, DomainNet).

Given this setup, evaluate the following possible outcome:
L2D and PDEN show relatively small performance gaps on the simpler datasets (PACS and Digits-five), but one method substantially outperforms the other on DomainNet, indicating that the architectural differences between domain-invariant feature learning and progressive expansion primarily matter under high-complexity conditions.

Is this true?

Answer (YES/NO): NO